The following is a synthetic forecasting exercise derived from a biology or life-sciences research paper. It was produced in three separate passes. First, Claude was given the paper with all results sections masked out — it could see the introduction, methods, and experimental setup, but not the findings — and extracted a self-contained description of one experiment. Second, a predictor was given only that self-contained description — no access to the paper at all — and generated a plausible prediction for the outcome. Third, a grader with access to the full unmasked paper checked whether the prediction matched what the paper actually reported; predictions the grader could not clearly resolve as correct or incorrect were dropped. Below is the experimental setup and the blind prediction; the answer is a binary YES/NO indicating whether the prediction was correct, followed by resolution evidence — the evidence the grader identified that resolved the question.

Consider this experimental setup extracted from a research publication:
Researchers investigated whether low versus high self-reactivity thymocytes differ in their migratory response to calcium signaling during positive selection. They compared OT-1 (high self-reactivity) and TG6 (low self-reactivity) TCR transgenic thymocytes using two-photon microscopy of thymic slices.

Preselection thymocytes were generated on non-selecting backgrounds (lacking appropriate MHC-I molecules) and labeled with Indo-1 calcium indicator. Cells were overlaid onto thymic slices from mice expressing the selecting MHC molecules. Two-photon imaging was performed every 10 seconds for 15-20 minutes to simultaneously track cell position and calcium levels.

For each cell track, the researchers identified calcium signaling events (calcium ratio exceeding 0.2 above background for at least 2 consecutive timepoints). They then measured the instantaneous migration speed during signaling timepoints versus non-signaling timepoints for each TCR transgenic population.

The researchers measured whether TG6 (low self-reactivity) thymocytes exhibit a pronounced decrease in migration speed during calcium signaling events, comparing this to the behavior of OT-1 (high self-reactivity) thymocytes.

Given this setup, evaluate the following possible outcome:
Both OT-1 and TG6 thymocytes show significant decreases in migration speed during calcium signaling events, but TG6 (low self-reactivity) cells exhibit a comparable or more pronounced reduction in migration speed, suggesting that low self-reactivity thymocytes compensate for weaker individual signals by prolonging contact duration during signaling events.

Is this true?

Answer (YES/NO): NO